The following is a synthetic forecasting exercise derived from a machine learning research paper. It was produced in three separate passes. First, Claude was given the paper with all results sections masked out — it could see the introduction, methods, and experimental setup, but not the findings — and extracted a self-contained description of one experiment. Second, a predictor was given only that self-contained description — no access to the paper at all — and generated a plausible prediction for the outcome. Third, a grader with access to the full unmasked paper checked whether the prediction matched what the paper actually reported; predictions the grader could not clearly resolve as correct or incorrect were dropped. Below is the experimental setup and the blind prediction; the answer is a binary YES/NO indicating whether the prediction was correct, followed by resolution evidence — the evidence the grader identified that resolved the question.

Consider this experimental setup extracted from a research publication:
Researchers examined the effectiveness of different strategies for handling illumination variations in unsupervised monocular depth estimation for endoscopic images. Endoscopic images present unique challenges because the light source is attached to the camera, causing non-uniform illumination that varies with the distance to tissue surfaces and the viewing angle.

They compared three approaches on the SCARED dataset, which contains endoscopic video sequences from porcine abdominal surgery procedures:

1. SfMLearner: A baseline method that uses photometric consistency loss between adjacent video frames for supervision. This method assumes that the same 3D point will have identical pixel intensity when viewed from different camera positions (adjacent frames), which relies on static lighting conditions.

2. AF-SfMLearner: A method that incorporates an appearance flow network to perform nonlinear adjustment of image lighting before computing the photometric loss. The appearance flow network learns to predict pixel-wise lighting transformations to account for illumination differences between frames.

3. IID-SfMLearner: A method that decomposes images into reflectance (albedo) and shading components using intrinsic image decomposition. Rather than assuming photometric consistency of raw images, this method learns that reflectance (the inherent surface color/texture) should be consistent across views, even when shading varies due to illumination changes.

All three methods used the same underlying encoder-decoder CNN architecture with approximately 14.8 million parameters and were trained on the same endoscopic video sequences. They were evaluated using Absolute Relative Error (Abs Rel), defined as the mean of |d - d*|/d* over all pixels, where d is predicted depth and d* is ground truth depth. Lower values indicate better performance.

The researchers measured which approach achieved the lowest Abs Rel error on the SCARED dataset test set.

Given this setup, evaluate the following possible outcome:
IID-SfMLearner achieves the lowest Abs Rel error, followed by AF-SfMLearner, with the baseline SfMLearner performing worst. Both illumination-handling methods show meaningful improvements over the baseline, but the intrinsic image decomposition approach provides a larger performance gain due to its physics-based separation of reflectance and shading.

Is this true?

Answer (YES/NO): YES